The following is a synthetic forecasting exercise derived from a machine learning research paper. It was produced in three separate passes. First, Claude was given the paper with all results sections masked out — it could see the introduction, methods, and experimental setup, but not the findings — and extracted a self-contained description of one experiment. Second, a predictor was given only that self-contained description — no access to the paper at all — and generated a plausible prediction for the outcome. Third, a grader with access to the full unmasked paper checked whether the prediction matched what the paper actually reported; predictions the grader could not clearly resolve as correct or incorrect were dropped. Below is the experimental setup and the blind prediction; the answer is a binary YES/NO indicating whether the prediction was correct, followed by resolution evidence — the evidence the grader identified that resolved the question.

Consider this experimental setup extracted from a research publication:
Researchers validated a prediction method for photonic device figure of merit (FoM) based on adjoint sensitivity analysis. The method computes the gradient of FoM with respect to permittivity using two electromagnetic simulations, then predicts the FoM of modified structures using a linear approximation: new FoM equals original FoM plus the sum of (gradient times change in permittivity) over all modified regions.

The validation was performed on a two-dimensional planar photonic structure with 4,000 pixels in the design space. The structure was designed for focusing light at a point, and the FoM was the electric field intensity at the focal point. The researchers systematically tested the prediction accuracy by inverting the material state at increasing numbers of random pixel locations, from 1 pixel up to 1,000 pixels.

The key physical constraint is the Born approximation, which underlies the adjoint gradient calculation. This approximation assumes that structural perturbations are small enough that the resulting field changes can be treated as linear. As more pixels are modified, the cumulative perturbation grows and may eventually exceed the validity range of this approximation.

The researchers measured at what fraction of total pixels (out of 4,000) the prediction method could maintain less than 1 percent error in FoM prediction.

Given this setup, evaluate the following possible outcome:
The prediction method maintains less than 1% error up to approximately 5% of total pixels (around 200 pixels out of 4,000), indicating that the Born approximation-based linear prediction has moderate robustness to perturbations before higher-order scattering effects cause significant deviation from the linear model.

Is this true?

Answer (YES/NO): NO